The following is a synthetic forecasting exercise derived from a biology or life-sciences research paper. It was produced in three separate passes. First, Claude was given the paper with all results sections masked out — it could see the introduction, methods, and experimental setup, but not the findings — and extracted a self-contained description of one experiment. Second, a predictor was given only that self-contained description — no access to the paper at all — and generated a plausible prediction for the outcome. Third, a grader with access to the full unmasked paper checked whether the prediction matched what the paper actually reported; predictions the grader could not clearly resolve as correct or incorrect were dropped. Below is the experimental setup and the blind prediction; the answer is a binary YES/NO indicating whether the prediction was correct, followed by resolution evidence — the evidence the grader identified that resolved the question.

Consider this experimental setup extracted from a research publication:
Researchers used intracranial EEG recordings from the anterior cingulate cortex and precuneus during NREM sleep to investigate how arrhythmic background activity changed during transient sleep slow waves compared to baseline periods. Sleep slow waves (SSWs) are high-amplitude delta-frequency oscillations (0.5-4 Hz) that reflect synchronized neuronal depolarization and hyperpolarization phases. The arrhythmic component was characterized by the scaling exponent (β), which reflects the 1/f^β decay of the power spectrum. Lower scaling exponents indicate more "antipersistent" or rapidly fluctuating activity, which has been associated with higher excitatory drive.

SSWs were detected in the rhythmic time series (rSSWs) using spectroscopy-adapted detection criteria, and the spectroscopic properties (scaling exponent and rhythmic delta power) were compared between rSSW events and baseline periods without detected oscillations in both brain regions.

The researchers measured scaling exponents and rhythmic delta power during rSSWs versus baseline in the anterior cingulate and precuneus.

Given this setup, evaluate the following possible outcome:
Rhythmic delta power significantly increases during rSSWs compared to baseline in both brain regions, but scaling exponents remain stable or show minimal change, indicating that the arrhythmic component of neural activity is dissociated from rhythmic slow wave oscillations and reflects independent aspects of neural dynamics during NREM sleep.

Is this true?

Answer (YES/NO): NO